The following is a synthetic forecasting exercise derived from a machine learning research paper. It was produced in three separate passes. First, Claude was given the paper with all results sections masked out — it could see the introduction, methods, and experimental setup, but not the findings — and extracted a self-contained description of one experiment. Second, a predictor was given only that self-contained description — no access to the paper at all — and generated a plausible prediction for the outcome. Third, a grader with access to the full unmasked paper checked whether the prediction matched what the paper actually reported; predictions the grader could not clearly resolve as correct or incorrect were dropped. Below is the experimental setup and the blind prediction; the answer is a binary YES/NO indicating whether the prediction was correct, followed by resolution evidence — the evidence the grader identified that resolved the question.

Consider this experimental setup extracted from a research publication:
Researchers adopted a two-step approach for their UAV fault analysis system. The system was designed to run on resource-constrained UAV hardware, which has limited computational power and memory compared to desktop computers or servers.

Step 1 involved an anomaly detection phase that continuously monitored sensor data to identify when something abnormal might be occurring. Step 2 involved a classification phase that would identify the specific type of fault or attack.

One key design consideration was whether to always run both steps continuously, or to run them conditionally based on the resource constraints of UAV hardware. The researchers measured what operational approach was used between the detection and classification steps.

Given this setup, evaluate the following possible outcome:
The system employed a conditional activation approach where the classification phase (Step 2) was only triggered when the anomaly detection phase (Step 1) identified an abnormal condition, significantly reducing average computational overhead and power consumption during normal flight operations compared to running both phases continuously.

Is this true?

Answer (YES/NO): NO